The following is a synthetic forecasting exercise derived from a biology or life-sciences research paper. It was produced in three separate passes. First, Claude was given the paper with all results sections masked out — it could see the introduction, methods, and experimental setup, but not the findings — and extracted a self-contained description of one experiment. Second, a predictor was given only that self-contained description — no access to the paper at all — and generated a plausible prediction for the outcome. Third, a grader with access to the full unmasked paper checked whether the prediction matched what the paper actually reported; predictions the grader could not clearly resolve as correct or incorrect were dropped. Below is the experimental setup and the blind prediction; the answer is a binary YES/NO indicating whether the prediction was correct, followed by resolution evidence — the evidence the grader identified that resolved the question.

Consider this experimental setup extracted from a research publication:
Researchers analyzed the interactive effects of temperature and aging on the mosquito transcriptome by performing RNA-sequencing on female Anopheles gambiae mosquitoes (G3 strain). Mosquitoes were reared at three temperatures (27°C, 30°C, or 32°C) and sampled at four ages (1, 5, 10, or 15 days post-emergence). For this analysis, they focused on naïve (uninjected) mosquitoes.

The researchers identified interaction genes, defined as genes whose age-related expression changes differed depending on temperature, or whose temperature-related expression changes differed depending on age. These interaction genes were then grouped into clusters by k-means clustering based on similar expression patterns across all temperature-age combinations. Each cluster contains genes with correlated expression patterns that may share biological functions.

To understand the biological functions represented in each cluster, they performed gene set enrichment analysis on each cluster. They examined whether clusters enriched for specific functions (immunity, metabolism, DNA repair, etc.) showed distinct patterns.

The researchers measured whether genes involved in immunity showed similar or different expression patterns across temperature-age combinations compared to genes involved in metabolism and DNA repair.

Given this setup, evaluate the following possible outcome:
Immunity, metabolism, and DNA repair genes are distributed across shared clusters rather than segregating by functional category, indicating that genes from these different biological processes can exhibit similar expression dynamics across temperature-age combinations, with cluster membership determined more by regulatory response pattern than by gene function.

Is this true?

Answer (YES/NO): NO